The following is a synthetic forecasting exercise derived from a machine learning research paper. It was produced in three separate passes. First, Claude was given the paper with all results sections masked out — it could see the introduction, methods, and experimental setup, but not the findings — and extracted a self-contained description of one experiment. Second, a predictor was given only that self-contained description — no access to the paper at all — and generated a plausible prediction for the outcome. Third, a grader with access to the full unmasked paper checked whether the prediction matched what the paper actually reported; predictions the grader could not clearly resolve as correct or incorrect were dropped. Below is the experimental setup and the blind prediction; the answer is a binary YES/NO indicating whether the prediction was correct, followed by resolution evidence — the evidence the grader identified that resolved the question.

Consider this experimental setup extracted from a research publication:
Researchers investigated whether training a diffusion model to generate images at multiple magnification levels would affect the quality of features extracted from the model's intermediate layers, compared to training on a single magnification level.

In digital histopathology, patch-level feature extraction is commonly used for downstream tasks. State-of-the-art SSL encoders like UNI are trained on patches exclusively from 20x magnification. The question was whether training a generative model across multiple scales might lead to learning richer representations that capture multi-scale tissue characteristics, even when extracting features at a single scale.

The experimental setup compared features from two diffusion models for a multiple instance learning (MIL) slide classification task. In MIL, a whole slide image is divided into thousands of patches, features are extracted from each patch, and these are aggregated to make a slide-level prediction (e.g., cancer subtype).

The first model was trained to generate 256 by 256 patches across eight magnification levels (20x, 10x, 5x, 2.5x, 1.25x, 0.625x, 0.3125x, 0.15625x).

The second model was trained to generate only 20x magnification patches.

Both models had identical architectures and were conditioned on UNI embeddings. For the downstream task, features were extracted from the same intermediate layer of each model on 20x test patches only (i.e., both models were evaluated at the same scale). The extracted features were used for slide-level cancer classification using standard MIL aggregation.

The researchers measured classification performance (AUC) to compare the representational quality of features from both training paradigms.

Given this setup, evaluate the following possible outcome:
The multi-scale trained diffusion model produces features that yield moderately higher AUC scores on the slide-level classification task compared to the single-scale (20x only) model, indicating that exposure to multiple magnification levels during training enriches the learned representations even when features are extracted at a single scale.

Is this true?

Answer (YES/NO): YES